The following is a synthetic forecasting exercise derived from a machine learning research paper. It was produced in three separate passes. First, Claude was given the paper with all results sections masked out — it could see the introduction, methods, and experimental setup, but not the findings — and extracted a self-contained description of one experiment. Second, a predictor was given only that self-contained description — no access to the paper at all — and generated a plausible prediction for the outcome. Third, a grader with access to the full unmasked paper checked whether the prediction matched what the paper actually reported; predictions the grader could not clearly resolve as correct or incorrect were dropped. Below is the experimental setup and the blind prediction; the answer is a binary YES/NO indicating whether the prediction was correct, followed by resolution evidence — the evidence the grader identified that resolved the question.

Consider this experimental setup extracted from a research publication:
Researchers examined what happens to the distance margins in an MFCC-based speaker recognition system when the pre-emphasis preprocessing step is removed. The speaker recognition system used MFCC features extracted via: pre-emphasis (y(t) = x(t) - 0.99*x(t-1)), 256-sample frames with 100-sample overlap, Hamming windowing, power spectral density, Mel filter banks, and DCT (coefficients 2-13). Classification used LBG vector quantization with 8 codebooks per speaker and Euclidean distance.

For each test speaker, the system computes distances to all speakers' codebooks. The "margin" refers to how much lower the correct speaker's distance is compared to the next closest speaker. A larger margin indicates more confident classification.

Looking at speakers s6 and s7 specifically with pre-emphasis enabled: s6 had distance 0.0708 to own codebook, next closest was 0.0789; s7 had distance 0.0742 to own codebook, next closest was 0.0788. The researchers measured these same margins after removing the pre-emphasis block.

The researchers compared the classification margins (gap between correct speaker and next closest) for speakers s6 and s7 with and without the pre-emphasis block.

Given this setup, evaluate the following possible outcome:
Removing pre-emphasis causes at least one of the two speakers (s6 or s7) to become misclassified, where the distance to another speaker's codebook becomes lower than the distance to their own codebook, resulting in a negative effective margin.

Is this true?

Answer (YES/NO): NO